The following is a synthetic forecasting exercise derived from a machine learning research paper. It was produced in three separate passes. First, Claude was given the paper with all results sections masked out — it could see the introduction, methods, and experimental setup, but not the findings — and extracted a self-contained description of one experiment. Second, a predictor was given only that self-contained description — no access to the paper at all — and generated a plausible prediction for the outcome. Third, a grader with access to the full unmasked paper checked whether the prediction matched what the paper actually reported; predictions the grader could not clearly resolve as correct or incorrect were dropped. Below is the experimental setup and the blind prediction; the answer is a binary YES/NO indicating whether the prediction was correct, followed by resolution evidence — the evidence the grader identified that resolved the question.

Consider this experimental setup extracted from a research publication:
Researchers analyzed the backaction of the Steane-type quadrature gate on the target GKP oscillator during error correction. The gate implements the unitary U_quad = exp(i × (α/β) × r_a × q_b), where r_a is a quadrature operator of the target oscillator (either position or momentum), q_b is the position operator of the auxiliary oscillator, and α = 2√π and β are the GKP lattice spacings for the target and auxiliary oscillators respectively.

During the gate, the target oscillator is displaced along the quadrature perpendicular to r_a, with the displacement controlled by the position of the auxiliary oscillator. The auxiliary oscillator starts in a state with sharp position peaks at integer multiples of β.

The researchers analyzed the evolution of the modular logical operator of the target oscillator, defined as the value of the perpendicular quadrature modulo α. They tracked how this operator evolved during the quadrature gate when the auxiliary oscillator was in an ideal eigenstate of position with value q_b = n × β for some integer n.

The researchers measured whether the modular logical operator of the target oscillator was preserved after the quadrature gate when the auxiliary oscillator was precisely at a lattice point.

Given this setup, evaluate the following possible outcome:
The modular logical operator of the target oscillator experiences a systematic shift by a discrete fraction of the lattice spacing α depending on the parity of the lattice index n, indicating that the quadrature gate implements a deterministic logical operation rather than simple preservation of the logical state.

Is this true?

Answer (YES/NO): NO